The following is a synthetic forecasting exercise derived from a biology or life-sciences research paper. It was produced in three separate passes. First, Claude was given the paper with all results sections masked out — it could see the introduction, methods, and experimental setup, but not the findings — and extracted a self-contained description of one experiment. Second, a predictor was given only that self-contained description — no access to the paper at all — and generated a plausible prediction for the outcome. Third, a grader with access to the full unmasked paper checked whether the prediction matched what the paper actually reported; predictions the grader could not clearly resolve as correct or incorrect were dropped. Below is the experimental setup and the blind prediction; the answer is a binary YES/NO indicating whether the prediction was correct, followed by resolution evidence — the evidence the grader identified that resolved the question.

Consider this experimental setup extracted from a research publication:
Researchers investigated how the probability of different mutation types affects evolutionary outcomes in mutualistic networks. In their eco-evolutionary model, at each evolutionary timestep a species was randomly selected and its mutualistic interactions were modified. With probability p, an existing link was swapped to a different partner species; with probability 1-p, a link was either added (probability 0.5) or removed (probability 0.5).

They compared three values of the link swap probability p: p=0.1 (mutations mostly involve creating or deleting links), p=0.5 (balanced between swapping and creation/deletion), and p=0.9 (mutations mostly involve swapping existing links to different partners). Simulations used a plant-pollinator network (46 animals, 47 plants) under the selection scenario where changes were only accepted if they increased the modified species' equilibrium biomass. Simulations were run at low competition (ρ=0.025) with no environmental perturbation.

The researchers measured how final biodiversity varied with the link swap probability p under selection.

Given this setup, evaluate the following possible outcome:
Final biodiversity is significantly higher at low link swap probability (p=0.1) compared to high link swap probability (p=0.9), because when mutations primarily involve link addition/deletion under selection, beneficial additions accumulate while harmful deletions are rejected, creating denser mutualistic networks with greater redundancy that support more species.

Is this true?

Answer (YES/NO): YES